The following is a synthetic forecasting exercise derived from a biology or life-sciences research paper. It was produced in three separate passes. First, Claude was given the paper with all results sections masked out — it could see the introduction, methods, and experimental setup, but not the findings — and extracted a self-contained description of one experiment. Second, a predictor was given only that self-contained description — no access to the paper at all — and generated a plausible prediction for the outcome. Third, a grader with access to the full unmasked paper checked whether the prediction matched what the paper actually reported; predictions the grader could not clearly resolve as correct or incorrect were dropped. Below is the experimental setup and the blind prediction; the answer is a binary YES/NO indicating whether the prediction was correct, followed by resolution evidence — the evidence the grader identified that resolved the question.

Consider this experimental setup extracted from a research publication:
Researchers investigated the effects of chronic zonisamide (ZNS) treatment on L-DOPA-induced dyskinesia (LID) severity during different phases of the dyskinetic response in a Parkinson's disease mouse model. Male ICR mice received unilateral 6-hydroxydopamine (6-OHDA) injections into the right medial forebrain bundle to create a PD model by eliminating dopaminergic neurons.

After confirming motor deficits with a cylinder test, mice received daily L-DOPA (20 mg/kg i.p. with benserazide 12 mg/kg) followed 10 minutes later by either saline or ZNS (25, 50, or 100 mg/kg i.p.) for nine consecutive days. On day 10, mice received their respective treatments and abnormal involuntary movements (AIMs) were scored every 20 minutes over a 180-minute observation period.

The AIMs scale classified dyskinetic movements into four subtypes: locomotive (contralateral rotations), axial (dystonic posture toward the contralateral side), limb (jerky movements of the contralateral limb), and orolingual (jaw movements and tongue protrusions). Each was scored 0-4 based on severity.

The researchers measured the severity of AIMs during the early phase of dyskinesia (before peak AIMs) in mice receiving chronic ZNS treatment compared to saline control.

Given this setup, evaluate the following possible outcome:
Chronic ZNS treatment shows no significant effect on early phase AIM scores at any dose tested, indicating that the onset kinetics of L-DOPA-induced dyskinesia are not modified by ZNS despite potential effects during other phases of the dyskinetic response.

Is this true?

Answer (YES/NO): NO